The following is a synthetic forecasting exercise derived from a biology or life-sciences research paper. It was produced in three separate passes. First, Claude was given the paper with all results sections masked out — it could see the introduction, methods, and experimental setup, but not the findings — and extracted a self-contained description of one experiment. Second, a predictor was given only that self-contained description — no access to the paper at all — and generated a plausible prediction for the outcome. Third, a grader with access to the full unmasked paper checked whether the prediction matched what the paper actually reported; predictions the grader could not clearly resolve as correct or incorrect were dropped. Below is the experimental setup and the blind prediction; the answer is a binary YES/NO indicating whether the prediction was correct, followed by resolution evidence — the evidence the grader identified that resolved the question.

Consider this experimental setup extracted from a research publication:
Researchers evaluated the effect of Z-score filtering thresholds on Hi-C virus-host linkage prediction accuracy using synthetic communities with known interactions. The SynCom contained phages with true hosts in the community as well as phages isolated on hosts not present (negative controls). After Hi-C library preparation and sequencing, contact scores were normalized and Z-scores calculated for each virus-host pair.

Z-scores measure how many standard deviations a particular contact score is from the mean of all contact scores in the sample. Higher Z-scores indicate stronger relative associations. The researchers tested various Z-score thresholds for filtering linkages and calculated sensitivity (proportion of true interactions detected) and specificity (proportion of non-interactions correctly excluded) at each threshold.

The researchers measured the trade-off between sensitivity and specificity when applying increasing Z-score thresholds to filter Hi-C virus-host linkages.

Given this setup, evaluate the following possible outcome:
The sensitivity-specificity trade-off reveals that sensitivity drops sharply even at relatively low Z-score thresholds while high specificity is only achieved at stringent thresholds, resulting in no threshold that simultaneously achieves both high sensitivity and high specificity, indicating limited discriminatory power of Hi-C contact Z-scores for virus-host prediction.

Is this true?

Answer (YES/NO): NO